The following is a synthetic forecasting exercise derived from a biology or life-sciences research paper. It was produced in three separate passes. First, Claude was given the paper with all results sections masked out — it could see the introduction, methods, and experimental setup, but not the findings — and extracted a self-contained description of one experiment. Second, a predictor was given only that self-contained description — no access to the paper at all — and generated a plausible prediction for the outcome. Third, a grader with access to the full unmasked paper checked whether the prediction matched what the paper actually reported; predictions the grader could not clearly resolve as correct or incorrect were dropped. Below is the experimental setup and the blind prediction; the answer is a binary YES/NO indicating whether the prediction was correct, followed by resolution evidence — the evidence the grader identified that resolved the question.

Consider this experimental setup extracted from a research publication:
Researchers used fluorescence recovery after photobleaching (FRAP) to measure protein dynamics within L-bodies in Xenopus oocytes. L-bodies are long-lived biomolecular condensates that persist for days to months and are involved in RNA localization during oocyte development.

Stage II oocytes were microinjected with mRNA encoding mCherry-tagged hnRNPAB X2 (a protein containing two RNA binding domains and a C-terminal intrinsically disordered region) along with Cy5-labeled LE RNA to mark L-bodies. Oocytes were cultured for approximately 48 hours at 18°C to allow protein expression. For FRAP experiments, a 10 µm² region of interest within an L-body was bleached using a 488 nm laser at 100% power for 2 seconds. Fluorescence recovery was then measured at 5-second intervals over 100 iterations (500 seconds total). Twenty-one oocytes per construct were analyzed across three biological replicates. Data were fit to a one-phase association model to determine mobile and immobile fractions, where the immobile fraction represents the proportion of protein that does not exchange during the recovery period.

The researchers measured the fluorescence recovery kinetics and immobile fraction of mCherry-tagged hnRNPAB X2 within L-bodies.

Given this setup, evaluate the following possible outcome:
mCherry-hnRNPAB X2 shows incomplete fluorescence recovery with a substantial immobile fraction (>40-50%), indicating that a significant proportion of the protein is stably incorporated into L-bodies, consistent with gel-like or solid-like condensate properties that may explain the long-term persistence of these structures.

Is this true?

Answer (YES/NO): NO